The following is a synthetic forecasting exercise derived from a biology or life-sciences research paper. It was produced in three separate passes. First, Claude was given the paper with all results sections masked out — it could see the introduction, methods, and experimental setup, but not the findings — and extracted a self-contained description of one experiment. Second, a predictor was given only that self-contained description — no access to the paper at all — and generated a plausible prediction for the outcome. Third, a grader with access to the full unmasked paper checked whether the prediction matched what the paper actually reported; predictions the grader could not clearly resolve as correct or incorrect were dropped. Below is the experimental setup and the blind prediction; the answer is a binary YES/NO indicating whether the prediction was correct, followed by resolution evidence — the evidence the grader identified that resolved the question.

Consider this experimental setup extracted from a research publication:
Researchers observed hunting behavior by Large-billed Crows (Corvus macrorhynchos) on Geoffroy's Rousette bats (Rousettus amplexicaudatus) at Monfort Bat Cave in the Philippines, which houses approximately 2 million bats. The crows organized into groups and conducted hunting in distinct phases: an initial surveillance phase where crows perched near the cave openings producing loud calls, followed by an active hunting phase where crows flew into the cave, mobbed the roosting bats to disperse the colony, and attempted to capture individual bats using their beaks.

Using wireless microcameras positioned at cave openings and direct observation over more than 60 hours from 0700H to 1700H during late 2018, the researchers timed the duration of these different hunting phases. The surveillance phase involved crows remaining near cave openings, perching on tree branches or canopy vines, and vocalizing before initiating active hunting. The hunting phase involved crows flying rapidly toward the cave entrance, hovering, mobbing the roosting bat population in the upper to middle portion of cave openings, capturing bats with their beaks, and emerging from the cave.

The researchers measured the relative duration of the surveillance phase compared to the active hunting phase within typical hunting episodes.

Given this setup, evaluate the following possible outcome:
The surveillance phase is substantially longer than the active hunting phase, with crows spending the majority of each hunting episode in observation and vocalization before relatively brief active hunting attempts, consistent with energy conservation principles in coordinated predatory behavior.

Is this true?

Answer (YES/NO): YES